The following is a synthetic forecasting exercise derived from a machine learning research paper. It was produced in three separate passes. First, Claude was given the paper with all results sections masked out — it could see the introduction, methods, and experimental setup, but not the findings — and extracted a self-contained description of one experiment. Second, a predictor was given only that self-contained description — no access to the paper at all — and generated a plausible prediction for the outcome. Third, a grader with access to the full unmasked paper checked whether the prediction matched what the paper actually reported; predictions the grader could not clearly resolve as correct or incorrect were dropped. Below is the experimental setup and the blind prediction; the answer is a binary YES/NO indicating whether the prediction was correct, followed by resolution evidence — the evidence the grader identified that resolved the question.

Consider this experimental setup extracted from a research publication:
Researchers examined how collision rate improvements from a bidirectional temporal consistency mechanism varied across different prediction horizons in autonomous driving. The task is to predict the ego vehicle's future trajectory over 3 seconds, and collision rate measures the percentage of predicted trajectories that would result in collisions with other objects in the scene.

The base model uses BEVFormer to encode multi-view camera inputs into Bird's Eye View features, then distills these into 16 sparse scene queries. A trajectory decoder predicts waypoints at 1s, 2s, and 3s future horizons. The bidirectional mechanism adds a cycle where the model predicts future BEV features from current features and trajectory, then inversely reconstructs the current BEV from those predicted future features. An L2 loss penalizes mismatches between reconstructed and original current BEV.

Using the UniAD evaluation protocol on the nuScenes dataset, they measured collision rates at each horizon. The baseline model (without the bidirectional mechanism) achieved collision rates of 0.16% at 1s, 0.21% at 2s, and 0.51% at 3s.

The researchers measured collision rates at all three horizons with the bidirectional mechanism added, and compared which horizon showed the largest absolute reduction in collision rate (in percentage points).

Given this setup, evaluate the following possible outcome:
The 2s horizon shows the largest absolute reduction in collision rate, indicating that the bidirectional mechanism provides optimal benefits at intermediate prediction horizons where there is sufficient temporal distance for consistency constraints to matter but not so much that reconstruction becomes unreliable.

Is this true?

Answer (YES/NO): NO